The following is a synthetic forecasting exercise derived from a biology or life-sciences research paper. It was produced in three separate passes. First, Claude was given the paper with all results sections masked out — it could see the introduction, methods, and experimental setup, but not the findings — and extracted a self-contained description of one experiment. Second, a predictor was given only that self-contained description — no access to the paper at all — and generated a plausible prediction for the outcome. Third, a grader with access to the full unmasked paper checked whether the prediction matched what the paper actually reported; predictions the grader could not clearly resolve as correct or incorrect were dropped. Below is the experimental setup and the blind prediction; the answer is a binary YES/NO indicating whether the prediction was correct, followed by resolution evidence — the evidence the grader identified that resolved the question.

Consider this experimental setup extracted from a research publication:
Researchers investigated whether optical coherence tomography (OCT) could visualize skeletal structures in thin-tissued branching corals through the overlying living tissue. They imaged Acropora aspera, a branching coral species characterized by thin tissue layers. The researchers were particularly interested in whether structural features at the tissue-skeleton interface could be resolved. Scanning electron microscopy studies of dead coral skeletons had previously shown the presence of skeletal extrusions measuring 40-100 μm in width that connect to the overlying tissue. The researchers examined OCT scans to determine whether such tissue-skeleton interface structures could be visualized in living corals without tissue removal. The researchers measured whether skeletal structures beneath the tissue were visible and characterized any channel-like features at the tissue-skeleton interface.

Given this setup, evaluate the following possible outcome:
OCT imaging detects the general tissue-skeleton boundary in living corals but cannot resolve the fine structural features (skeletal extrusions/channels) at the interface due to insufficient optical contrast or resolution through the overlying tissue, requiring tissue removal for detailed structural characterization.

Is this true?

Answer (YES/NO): NO